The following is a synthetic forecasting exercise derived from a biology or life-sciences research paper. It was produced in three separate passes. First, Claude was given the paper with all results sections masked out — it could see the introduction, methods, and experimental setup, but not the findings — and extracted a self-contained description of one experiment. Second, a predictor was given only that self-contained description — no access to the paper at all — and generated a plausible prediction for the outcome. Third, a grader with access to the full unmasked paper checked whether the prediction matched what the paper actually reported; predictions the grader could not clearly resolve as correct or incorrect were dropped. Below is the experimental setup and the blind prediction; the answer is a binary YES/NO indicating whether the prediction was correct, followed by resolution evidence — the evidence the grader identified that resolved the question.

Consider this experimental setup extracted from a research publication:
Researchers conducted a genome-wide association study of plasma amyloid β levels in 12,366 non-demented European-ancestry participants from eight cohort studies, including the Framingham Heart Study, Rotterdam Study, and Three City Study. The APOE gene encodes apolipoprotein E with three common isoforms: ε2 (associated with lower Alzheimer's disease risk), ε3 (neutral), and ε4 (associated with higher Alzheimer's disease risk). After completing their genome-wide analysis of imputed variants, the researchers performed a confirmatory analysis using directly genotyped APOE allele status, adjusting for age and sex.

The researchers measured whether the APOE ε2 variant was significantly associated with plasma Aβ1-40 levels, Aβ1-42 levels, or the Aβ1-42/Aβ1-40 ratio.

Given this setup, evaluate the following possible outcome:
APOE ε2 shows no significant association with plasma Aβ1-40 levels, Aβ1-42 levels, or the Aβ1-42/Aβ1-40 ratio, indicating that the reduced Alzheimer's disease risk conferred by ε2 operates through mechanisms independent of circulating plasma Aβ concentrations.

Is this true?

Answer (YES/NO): YES